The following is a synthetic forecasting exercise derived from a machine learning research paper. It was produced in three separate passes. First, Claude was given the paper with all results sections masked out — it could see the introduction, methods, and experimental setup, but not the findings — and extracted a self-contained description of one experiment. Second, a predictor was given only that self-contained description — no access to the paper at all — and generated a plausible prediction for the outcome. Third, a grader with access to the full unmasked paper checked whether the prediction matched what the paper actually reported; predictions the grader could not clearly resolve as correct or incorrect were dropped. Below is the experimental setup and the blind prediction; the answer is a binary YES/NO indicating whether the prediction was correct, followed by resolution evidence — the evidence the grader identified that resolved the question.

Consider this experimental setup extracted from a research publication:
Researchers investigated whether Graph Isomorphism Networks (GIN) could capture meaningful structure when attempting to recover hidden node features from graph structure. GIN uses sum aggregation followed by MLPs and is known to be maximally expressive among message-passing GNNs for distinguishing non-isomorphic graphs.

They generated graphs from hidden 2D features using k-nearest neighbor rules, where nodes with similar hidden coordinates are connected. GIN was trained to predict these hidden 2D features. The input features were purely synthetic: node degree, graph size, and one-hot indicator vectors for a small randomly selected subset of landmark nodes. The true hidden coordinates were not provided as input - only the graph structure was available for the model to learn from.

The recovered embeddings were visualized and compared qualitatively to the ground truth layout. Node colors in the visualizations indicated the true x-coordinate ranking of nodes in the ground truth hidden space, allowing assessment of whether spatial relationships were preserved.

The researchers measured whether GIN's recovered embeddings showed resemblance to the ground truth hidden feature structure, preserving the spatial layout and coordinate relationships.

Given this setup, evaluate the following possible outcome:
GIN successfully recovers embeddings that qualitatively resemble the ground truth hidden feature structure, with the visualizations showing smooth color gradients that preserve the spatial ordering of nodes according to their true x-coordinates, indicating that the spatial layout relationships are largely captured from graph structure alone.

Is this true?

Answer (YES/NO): NO